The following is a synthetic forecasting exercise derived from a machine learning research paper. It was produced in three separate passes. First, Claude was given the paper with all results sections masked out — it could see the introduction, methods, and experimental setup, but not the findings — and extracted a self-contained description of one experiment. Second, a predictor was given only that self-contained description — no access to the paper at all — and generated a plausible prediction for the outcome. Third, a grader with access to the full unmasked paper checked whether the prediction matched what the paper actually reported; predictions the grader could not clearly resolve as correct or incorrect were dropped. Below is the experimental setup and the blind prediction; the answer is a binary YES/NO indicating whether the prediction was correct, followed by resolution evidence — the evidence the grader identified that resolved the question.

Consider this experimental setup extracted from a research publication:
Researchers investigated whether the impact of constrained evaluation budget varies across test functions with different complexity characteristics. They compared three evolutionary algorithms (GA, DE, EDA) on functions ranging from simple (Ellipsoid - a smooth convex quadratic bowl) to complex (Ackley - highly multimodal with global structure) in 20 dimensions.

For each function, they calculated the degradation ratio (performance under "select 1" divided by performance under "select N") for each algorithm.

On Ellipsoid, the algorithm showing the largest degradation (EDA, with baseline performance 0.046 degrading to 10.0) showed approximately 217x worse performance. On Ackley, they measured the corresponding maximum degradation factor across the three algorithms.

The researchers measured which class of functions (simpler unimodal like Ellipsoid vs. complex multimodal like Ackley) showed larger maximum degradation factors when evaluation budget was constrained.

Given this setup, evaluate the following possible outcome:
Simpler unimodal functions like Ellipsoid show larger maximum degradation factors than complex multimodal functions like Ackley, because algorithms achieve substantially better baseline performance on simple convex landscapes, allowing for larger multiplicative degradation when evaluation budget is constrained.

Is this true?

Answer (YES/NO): YES